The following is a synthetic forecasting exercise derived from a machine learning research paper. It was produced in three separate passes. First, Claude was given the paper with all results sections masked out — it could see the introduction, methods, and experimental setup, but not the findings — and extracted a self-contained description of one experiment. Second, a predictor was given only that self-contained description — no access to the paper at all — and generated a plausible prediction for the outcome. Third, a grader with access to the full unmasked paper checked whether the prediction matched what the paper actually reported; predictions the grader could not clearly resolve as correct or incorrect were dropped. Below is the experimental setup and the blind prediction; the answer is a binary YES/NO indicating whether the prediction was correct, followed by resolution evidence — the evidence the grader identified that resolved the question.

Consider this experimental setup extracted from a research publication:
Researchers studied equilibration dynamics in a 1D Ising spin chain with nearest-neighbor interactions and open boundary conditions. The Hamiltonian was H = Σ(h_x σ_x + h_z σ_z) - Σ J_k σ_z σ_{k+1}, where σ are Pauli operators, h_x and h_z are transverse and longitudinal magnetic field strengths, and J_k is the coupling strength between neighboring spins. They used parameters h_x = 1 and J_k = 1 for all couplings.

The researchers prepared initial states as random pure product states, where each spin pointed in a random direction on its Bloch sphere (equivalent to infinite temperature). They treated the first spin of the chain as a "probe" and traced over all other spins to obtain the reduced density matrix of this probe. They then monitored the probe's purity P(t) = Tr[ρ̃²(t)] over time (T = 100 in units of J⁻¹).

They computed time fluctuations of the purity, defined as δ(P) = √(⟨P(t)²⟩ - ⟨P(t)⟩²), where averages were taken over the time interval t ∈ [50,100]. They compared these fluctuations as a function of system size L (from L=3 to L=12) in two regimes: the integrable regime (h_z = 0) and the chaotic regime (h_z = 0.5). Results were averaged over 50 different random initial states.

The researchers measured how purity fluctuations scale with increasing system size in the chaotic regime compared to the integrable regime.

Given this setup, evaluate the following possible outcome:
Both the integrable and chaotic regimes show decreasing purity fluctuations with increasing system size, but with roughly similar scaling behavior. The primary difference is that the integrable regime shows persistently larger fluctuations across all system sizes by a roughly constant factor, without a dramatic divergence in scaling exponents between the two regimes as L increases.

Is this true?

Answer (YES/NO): NO